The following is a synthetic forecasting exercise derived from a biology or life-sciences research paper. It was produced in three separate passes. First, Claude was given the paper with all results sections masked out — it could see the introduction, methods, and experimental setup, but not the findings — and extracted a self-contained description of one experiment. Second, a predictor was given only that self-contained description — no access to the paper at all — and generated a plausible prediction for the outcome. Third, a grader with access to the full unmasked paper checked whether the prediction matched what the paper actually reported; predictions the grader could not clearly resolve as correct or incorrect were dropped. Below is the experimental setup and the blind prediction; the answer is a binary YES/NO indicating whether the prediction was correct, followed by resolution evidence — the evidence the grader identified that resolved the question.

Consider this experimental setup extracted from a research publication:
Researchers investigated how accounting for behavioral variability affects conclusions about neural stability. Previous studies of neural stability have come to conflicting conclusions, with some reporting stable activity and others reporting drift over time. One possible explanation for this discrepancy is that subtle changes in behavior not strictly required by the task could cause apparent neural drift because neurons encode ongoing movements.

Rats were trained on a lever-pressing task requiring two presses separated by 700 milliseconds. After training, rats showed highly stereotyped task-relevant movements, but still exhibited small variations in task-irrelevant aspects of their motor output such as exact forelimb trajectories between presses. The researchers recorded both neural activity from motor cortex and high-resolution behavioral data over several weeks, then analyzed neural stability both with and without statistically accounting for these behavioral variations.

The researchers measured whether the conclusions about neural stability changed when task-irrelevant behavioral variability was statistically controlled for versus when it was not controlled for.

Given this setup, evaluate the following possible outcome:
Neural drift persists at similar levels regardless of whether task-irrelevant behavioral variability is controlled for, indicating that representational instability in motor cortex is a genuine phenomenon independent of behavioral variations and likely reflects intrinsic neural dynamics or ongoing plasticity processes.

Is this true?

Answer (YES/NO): NO